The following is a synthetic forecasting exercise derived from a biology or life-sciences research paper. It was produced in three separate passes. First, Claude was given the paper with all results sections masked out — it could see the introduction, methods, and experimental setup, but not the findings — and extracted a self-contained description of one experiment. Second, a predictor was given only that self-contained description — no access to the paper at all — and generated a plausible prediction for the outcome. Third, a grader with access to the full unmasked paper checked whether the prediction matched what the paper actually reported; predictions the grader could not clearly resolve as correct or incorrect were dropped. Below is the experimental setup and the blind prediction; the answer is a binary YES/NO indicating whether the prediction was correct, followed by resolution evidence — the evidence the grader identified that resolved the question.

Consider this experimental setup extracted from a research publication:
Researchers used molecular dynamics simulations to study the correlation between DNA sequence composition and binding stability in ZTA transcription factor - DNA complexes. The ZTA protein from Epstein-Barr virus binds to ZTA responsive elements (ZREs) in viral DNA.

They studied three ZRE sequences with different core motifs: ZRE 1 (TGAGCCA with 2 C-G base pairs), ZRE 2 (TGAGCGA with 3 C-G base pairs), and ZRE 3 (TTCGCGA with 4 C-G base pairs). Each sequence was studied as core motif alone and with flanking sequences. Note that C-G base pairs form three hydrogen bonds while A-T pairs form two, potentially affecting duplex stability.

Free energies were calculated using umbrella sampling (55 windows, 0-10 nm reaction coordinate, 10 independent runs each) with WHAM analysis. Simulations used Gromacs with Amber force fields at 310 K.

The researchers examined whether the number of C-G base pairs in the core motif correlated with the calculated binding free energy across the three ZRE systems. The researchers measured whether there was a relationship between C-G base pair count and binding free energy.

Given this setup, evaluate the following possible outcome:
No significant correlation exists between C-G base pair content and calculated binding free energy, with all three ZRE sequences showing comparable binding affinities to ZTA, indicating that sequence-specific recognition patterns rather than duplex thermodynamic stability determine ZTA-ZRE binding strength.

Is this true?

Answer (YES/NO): NO